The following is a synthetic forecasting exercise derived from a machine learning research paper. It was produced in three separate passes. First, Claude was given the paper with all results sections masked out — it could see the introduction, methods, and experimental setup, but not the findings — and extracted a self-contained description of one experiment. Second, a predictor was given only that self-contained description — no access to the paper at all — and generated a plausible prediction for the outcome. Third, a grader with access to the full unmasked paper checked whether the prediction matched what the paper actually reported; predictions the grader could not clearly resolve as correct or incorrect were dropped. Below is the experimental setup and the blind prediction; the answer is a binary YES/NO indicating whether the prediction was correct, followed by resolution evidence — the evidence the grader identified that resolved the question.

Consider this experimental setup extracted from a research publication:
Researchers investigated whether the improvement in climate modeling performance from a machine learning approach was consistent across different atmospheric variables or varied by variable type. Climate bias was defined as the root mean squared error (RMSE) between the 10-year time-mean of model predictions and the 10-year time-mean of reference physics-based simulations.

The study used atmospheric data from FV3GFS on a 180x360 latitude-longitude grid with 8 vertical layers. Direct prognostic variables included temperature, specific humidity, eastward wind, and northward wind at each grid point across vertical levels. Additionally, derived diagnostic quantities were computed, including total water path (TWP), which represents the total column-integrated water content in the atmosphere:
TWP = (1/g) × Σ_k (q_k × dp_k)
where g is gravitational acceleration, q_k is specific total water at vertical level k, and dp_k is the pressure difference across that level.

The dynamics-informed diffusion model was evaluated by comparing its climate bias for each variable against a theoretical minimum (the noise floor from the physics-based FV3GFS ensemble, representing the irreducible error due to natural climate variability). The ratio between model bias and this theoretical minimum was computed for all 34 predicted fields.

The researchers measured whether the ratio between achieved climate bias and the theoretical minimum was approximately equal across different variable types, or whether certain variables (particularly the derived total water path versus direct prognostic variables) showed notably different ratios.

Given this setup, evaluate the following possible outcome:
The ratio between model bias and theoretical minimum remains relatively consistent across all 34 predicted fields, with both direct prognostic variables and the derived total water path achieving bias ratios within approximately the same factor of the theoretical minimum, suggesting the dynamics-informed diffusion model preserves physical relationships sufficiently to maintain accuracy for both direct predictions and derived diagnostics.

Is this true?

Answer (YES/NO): NO